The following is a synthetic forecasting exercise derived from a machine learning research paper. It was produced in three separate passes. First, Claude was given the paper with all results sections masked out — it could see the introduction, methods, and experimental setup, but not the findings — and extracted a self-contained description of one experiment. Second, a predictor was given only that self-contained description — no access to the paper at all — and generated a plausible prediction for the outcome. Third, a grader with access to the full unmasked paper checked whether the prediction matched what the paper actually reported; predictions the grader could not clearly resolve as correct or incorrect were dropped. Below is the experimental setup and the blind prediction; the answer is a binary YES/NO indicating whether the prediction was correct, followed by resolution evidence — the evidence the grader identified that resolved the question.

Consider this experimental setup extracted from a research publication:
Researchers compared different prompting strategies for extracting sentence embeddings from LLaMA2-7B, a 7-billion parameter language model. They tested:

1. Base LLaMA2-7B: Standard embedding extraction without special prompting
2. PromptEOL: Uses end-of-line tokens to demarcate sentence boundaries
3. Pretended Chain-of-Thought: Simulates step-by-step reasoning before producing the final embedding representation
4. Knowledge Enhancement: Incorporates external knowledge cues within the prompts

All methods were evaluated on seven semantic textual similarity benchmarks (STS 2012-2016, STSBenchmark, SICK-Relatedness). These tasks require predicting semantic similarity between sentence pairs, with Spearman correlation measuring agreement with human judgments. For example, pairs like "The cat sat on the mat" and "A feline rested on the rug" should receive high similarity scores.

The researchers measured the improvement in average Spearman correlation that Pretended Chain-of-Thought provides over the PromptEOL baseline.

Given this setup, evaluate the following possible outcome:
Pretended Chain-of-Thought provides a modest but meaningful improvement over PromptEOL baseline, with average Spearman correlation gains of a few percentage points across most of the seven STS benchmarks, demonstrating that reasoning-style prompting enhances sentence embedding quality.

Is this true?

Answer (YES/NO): NO